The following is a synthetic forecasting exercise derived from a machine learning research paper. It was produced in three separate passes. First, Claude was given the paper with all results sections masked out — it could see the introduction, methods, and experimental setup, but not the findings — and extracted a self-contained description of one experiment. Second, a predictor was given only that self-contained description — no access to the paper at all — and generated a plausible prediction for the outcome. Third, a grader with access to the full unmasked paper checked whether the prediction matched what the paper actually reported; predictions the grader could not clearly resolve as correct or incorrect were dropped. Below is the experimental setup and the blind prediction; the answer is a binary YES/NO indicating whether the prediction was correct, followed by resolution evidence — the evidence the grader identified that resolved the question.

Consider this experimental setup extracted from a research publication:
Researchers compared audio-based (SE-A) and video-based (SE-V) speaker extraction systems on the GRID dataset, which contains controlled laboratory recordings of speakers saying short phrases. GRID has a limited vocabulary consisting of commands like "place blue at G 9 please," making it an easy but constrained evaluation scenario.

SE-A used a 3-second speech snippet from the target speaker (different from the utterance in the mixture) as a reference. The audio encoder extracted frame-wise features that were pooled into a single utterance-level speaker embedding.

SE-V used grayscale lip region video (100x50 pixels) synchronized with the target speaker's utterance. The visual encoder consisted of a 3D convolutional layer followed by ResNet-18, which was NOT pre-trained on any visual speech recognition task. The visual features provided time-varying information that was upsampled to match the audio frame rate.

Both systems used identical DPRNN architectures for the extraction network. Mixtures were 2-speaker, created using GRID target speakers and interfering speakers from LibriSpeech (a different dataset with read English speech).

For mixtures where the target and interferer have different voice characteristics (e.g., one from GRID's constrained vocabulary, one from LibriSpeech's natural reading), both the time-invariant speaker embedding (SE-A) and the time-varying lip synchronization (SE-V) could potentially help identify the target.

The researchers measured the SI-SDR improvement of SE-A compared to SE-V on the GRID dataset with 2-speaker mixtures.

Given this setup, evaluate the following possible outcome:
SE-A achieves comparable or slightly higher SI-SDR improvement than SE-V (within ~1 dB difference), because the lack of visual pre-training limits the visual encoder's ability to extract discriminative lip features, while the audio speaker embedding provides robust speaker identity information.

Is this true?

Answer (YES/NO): YES